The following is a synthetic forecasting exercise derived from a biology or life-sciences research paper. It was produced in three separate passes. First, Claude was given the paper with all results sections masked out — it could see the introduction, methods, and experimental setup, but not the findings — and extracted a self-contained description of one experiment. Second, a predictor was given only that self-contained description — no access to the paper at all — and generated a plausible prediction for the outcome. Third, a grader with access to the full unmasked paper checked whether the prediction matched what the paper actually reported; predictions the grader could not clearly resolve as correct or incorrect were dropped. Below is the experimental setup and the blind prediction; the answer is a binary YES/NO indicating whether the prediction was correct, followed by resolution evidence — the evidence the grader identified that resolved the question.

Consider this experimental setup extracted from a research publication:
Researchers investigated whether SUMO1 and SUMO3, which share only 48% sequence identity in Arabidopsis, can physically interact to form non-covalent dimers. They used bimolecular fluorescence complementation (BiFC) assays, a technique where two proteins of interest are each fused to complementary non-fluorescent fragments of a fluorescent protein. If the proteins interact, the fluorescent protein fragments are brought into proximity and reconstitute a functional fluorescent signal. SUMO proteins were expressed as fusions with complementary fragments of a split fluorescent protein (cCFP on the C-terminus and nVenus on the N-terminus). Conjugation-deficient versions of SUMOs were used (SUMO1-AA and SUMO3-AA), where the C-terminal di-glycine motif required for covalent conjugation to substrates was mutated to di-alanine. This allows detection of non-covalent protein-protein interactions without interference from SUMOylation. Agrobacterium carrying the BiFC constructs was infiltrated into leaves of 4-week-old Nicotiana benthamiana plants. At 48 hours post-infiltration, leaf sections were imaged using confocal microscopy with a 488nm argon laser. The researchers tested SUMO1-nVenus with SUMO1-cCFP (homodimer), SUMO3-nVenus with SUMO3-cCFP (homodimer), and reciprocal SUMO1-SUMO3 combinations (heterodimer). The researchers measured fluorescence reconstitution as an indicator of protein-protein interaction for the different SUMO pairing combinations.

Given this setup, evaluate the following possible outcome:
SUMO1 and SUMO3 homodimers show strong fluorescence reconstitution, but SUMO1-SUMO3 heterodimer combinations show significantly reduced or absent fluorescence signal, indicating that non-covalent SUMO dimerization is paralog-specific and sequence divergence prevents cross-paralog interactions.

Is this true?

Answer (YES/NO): NO